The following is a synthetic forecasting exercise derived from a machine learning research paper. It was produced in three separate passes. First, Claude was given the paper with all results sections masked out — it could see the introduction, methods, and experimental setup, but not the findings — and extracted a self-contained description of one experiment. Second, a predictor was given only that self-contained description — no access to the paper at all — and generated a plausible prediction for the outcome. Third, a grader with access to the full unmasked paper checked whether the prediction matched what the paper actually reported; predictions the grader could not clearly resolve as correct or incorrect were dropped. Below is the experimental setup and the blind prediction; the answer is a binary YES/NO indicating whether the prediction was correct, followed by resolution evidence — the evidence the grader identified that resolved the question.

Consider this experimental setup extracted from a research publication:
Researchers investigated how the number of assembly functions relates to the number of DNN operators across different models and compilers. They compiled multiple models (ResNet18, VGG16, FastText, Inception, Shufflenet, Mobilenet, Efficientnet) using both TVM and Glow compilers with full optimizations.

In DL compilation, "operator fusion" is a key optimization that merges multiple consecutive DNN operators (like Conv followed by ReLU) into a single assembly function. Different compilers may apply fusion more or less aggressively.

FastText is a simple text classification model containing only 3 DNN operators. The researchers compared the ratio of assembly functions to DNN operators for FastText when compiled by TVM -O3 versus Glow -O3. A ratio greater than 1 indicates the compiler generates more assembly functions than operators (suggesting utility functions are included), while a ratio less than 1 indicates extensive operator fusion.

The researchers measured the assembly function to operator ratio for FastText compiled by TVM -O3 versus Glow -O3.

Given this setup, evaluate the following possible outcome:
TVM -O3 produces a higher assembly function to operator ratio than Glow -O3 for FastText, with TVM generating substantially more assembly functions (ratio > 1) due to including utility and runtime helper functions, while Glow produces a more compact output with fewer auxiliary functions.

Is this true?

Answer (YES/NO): YES